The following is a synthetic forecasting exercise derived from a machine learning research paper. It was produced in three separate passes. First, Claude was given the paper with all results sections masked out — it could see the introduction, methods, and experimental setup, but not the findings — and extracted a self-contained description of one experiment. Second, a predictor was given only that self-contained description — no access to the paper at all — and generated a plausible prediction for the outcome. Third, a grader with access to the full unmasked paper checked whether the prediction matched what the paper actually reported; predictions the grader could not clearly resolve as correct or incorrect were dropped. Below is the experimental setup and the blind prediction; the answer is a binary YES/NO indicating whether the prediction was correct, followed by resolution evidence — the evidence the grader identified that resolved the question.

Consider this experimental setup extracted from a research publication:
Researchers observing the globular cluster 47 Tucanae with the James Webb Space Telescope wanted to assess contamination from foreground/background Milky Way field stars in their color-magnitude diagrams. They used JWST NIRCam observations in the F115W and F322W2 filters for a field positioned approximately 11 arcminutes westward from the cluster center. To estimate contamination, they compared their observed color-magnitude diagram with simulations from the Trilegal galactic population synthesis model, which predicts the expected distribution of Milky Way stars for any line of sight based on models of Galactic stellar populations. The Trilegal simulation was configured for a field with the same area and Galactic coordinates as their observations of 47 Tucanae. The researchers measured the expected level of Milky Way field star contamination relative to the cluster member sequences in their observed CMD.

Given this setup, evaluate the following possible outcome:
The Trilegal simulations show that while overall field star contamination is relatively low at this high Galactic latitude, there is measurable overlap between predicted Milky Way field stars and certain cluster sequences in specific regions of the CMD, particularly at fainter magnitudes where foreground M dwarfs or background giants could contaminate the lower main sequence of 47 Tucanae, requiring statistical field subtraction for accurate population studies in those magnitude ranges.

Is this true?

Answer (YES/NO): NO